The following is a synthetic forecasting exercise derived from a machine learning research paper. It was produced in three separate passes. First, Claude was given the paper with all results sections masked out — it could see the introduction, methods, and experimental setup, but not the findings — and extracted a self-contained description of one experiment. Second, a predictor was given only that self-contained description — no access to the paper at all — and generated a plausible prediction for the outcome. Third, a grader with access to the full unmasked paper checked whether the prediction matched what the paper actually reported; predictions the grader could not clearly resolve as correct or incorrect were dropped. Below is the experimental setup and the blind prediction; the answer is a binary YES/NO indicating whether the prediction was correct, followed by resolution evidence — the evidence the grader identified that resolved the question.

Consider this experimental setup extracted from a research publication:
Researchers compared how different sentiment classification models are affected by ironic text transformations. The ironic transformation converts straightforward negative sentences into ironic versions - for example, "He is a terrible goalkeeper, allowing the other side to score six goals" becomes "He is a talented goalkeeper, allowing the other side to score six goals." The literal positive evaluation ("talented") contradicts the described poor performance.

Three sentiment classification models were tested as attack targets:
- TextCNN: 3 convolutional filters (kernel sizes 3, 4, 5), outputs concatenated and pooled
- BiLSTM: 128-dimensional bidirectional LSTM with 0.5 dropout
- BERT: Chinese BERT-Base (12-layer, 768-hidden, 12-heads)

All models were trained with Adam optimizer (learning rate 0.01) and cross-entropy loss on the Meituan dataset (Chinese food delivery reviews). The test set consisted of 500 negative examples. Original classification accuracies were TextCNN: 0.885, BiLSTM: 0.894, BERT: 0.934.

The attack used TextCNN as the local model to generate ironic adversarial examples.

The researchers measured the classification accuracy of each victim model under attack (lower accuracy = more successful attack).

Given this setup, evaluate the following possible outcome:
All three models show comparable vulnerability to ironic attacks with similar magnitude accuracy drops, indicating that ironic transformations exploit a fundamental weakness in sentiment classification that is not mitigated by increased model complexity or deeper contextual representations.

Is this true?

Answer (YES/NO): NO